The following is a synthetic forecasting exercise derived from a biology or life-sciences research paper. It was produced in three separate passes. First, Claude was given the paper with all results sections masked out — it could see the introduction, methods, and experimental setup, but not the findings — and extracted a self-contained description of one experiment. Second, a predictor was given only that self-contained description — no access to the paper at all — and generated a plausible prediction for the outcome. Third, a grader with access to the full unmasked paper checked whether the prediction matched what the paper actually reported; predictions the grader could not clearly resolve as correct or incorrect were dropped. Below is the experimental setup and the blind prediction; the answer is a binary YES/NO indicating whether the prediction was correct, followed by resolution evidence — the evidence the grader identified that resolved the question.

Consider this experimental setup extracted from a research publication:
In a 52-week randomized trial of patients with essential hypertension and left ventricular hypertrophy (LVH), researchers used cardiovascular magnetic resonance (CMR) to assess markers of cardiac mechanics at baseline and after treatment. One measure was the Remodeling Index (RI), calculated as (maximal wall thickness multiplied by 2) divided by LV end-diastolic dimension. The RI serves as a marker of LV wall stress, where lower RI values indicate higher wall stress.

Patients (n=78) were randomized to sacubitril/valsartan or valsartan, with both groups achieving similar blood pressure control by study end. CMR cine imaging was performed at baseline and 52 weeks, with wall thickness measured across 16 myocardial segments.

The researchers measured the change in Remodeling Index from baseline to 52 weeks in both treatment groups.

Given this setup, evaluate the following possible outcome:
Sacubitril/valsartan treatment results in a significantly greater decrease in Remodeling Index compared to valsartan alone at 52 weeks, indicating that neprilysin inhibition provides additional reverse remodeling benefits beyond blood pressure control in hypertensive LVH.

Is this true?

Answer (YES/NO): NO